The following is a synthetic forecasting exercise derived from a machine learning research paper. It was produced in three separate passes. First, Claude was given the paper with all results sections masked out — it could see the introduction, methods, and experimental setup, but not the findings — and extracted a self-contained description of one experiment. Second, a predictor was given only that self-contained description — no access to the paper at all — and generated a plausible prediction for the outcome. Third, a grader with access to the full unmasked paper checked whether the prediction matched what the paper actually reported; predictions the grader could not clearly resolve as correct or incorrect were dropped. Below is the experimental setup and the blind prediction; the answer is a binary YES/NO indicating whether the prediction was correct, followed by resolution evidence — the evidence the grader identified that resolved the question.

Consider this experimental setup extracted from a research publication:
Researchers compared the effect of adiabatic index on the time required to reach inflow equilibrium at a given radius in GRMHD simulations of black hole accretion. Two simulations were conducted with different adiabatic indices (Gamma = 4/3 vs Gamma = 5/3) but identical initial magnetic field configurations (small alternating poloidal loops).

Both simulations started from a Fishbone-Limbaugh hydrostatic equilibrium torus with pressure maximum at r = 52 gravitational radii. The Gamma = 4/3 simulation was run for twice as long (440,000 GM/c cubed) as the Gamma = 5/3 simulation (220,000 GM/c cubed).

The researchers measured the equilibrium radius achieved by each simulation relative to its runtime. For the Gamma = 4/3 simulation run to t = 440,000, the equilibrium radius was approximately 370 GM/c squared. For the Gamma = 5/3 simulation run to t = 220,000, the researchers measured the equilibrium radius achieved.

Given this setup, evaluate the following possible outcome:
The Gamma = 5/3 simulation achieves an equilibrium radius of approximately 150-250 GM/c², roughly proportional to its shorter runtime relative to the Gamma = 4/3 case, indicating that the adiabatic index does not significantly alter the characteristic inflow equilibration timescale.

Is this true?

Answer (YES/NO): NO